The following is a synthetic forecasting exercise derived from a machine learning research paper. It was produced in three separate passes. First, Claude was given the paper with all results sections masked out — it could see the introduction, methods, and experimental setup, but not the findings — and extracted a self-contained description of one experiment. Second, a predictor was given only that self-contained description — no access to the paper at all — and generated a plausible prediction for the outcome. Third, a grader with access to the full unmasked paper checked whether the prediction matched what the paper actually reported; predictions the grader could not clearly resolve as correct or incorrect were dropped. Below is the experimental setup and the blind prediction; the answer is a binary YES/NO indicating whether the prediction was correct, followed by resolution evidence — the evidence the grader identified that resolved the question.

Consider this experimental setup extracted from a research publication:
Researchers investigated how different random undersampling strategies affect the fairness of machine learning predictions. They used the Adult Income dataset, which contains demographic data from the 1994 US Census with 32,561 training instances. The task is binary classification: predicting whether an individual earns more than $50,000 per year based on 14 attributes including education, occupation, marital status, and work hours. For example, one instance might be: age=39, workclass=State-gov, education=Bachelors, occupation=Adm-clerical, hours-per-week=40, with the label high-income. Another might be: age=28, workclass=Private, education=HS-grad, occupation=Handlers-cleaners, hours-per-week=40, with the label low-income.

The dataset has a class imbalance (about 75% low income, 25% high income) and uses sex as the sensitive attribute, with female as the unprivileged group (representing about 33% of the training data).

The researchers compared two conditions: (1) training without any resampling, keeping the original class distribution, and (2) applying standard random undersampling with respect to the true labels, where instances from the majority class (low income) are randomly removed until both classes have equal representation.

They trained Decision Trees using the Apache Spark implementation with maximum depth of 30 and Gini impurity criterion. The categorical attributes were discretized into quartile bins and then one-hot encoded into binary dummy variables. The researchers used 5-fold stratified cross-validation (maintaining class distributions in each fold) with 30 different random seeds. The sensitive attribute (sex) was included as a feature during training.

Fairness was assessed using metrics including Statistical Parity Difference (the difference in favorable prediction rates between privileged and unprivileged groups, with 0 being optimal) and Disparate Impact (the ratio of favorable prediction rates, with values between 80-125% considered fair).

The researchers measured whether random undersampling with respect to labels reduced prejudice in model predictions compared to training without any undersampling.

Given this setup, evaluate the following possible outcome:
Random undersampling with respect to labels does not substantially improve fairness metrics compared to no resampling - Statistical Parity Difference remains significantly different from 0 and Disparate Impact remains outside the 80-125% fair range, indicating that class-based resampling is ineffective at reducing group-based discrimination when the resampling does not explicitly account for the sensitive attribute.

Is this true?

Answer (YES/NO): YES